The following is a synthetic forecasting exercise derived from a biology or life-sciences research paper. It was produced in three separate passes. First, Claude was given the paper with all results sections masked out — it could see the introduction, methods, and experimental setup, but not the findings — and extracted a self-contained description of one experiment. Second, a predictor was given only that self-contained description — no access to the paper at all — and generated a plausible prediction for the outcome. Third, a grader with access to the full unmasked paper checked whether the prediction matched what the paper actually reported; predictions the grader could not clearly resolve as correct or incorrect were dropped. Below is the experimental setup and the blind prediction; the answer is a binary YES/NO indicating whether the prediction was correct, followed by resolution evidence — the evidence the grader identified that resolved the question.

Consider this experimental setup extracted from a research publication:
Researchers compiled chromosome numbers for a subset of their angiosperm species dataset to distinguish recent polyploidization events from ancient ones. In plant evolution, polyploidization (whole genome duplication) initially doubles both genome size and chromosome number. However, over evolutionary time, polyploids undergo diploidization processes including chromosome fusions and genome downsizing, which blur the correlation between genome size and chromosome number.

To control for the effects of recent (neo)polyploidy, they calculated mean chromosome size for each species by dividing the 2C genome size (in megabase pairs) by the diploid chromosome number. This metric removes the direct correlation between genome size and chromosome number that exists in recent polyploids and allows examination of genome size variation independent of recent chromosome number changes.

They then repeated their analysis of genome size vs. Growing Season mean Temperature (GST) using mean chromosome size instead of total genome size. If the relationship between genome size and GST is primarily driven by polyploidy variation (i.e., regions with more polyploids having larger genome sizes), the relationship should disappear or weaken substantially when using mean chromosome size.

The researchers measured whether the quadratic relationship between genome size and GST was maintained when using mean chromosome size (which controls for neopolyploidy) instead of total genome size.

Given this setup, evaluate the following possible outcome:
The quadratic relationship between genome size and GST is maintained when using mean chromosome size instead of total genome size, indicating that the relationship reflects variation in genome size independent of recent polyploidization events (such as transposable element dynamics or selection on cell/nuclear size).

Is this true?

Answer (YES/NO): YES